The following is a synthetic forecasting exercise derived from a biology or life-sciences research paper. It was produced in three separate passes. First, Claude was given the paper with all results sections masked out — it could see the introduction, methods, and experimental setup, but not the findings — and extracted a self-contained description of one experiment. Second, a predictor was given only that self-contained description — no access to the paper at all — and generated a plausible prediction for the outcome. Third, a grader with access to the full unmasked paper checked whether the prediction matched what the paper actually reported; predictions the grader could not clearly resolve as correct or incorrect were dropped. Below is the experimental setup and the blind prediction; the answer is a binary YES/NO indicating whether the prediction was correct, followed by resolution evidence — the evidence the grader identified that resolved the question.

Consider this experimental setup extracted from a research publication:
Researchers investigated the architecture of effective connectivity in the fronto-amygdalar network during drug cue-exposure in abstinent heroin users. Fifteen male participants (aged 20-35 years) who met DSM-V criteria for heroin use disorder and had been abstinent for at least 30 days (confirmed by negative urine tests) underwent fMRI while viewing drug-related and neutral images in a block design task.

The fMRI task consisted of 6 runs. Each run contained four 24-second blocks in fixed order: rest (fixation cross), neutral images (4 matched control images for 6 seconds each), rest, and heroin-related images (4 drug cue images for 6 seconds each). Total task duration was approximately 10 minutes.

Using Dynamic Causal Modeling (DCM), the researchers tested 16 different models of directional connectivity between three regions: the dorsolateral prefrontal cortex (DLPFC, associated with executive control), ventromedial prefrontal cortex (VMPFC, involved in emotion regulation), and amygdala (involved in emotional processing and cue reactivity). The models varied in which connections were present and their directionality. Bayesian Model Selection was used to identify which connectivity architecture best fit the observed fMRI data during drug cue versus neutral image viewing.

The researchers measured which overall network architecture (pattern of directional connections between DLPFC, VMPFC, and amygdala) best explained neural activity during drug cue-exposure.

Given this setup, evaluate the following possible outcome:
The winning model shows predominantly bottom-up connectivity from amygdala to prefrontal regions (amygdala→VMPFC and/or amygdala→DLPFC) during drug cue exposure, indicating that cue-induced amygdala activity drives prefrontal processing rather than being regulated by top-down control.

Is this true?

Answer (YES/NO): NO